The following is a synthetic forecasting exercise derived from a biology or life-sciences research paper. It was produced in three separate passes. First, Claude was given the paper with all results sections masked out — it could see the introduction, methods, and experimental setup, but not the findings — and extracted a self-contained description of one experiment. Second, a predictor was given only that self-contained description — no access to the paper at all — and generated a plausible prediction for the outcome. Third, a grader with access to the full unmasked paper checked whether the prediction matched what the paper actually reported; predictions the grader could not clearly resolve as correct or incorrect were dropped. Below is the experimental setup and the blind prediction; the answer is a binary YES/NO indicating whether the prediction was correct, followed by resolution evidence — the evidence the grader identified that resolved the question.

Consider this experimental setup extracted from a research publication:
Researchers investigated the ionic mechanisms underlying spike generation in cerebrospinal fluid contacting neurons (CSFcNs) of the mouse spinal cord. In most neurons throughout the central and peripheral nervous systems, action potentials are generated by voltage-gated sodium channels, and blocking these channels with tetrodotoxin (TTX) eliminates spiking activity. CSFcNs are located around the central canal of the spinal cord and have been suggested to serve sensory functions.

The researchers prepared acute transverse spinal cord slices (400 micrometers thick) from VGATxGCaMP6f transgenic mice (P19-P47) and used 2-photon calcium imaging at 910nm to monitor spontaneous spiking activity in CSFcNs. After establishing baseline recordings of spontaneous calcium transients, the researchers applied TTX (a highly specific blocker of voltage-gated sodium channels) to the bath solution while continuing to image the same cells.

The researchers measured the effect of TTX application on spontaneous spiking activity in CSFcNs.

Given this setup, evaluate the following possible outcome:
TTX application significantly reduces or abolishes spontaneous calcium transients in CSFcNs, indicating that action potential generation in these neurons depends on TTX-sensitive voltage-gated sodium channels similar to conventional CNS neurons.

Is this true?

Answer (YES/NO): NO